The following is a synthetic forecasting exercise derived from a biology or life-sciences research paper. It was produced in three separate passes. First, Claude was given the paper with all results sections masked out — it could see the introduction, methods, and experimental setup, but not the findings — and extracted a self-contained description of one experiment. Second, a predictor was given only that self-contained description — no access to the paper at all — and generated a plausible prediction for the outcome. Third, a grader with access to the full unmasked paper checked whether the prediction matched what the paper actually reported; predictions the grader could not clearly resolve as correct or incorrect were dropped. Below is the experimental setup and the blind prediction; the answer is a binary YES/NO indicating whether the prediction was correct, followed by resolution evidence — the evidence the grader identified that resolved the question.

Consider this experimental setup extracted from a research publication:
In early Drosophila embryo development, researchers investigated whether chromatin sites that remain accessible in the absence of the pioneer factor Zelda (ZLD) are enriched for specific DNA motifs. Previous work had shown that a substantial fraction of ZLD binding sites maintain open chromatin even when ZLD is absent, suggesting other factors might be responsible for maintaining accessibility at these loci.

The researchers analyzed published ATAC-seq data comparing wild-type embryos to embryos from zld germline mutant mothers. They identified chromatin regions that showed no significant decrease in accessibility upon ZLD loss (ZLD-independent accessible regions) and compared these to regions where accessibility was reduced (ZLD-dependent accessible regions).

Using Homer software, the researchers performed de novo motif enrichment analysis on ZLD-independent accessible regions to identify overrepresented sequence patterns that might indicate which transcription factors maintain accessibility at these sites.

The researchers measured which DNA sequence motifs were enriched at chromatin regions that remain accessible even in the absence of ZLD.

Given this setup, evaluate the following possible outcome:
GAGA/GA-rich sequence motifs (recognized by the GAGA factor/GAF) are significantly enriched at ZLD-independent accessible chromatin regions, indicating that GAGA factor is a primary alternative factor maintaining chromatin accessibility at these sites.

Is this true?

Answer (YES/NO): YES